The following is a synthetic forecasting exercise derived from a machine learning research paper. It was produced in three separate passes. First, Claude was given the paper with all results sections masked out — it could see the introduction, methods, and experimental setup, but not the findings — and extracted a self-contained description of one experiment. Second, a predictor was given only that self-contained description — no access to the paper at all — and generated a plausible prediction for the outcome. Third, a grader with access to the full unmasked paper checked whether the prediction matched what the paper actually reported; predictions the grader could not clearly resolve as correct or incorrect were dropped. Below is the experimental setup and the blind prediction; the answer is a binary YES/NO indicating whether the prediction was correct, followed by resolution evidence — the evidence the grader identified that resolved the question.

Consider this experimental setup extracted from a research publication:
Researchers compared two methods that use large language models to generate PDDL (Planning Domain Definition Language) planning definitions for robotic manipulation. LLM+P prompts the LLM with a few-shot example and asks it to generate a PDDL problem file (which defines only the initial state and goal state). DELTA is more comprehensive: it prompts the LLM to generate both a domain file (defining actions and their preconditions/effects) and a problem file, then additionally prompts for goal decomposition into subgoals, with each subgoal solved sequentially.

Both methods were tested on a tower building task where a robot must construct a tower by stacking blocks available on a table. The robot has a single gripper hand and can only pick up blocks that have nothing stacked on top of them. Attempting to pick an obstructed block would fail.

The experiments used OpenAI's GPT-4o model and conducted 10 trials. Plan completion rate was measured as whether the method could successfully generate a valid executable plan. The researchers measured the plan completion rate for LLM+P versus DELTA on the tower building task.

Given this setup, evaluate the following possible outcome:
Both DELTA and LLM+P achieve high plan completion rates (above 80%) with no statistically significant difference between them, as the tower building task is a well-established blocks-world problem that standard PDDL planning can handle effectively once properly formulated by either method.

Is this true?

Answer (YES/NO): NO